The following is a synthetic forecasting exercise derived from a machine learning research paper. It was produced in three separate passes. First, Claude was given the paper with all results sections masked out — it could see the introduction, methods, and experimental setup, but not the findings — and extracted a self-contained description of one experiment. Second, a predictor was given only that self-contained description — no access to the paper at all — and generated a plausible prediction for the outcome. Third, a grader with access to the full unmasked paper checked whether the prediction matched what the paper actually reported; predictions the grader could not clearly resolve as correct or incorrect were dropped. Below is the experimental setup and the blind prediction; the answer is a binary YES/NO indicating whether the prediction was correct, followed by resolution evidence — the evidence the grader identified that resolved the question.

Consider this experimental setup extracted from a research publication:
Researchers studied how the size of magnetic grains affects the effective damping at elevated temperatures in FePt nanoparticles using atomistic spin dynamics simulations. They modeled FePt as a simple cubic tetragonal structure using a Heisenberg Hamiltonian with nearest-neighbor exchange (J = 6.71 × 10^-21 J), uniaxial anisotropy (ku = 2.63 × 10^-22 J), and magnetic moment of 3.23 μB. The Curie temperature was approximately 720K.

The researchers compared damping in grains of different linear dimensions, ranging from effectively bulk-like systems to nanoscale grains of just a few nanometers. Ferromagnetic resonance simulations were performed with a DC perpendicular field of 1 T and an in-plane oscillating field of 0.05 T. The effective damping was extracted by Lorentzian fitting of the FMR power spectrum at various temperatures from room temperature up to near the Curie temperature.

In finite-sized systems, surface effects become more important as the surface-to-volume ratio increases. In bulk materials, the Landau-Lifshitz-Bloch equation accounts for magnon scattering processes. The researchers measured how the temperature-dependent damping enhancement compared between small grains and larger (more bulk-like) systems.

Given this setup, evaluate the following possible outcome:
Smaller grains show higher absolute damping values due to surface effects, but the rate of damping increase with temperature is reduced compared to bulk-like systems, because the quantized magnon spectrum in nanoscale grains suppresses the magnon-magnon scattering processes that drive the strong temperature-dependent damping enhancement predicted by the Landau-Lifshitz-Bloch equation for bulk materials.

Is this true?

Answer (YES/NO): NO